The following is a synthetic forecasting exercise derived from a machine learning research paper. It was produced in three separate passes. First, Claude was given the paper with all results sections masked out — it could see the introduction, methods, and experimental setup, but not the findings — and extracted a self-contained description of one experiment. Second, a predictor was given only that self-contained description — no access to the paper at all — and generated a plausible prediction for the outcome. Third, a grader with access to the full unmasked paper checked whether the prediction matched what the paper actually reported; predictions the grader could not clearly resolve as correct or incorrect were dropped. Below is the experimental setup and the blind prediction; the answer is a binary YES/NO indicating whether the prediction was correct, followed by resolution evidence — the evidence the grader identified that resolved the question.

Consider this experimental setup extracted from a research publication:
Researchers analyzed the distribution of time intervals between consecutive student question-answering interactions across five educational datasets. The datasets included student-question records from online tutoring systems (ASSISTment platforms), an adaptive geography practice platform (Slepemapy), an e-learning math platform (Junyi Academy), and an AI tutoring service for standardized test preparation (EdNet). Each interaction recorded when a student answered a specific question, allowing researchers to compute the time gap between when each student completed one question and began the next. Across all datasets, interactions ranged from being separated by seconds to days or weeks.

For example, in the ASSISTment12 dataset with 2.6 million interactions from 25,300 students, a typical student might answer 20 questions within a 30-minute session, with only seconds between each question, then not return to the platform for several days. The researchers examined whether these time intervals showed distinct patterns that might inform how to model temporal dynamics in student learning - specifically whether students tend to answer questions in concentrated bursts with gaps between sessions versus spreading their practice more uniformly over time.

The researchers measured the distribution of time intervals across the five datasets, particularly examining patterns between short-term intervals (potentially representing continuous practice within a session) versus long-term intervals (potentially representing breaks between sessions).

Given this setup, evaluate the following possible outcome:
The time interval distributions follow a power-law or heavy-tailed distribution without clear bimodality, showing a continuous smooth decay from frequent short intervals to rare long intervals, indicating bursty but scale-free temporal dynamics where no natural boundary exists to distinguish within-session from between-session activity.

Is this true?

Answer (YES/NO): NO